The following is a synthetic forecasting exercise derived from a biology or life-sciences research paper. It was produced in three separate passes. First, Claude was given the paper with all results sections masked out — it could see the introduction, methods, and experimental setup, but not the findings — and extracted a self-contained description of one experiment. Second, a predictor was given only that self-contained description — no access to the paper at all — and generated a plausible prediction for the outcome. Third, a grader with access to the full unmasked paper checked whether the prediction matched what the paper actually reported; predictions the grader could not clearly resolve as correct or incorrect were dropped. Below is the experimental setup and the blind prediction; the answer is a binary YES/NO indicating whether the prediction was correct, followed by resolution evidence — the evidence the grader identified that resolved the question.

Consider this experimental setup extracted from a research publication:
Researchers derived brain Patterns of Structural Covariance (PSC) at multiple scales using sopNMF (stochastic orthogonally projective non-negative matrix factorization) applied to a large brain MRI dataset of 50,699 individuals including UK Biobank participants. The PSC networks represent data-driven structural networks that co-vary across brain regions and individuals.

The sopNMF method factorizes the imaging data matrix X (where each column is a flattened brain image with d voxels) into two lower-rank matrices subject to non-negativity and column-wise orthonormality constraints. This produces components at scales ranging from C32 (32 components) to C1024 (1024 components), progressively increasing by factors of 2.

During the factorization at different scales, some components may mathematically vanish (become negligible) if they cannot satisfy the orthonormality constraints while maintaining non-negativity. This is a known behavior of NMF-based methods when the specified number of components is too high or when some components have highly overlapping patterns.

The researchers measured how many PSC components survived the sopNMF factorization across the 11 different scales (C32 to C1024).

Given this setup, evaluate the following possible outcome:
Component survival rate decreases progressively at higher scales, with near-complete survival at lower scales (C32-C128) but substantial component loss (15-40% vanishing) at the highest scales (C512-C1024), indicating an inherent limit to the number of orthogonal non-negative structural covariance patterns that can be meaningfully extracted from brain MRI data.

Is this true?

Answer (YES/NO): NO